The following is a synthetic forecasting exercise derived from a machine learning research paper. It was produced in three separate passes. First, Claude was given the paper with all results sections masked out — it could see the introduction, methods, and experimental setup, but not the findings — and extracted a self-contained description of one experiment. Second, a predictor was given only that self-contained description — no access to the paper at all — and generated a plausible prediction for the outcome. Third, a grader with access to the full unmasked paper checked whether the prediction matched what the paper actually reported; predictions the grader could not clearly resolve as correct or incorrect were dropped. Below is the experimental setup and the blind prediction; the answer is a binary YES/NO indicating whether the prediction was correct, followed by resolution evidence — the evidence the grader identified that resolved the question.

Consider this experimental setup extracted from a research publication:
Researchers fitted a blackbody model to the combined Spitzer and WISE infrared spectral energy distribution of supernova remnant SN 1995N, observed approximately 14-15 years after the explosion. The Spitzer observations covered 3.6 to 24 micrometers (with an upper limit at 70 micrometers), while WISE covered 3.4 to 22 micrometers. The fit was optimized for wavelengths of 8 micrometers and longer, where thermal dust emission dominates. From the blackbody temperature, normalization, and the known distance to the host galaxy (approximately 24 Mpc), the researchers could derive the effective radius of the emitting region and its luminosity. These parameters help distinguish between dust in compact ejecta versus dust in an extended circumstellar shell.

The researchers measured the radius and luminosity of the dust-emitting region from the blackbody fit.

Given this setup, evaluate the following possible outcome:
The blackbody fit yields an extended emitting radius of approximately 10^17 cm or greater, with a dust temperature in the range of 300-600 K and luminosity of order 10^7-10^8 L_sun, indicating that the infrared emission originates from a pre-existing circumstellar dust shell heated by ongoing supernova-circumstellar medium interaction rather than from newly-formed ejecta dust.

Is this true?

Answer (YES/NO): NO